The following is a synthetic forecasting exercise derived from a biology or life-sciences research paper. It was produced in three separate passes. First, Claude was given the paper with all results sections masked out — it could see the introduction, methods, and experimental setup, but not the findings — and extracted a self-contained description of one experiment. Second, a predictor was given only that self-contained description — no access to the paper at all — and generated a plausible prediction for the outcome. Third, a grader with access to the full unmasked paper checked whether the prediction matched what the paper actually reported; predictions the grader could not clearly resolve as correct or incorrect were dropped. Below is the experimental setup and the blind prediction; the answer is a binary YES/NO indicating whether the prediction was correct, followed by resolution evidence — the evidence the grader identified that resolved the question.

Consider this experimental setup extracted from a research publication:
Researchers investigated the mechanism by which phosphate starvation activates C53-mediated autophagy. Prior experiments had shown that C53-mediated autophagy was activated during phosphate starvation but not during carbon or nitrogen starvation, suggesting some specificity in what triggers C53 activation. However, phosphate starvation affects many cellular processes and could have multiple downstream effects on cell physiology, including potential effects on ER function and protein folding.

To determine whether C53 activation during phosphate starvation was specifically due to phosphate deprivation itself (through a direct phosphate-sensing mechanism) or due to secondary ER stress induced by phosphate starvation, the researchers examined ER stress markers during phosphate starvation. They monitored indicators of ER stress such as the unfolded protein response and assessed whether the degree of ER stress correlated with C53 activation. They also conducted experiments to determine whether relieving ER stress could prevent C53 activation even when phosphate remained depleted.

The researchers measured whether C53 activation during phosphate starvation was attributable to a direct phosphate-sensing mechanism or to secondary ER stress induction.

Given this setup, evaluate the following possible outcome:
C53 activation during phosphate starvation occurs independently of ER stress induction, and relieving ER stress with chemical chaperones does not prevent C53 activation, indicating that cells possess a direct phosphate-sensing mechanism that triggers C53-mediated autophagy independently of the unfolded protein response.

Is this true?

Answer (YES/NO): NO